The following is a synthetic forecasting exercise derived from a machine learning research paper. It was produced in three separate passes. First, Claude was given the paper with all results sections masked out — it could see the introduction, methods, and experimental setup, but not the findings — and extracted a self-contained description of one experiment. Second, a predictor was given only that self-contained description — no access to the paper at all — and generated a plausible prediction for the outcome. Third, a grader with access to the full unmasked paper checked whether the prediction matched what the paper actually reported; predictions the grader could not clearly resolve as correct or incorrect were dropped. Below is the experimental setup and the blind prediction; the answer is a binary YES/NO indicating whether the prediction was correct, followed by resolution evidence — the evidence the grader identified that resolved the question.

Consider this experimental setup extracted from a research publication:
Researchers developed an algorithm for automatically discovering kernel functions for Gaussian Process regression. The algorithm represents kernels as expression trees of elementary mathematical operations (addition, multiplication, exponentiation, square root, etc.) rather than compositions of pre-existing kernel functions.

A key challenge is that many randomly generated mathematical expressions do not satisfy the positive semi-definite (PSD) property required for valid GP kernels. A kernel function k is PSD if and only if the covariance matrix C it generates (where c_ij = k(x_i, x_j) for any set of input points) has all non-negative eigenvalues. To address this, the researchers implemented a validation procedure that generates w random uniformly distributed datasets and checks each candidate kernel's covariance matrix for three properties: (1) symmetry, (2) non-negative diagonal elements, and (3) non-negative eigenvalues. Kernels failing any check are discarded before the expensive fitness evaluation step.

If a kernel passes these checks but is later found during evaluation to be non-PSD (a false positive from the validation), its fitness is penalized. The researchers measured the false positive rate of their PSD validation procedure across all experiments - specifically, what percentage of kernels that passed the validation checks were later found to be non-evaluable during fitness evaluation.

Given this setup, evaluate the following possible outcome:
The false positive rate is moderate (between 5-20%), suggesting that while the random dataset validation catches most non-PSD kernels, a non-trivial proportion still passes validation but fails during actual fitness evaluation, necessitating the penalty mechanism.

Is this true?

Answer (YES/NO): NO